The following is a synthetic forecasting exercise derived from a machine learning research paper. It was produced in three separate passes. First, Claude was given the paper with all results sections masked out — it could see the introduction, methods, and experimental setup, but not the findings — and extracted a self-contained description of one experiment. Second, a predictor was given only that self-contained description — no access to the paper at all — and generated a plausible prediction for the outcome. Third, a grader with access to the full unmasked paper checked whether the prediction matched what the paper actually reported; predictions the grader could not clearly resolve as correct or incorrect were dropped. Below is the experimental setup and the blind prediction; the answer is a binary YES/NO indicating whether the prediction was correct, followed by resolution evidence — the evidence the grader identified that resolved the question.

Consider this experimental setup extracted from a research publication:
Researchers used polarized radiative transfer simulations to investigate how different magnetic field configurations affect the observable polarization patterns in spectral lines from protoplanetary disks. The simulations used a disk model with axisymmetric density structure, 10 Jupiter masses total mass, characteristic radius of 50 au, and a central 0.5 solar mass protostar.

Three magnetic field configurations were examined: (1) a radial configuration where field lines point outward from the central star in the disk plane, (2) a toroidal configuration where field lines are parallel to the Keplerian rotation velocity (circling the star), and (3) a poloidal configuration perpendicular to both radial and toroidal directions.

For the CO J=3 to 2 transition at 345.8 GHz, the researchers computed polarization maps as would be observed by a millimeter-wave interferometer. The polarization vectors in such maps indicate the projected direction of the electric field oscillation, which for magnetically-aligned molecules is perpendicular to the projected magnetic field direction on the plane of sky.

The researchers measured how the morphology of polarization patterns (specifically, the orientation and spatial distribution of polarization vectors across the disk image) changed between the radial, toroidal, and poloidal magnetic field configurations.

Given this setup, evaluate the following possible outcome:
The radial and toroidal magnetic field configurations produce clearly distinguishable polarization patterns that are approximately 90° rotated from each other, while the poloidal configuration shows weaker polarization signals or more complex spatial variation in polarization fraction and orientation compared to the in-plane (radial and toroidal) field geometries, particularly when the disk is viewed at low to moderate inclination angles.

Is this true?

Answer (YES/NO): NO